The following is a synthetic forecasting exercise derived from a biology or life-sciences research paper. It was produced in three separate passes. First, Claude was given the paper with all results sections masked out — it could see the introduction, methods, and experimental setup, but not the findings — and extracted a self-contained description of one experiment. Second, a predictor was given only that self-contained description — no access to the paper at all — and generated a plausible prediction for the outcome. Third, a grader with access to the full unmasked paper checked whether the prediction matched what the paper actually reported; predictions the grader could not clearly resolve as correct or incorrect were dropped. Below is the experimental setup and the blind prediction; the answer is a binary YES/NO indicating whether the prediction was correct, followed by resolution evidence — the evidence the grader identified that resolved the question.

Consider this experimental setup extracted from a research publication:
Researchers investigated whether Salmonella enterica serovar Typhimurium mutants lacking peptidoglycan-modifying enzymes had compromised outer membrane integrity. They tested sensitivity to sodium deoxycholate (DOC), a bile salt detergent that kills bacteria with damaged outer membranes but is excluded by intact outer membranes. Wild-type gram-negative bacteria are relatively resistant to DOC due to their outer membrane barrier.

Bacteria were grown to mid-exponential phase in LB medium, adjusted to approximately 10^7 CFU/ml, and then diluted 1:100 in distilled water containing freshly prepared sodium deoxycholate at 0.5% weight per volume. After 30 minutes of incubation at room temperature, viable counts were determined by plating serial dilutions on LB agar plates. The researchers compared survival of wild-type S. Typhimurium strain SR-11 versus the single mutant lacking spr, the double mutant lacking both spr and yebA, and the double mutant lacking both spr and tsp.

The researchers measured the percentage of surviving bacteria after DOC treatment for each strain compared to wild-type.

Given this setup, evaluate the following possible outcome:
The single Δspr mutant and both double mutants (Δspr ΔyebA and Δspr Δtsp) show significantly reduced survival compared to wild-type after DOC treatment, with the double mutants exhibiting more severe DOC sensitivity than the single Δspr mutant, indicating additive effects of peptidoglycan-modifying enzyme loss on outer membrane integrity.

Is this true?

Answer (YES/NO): NO